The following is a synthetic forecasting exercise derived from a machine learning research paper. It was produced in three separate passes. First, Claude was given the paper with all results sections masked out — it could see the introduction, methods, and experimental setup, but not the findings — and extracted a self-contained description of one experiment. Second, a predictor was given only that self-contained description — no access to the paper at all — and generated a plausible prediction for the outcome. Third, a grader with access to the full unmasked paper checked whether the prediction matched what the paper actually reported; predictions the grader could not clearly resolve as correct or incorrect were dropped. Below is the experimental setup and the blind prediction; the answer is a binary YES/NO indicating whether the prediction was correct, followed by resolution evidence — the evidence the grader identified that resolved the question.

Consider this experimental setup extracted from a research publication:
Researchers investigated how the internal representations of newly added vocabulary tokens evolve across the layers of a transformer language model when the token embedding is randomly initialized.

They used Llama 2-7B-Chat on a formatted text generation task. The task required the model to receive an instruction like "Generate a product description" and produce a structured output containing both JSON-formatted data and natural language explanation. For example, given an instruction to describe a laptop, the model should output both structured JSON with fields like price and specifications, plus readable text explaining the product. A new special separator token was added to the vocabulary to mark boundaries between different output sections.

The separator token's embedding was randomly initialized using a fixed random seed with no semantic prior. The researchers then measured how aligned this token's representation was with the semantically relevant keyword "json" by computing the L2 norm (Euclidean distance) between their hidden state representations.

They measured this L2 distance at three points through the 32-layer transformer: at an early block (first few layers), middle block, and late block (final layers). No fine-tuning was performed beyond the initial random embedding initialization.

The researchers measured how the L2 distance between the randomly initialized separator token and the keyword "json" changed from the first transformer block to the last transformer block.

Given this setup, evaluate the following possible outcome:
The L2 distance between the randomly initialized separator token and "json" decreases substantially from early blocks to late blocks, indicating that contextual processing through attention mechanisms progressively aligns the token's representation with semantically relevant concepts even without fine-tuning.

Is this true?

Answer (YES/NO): YES